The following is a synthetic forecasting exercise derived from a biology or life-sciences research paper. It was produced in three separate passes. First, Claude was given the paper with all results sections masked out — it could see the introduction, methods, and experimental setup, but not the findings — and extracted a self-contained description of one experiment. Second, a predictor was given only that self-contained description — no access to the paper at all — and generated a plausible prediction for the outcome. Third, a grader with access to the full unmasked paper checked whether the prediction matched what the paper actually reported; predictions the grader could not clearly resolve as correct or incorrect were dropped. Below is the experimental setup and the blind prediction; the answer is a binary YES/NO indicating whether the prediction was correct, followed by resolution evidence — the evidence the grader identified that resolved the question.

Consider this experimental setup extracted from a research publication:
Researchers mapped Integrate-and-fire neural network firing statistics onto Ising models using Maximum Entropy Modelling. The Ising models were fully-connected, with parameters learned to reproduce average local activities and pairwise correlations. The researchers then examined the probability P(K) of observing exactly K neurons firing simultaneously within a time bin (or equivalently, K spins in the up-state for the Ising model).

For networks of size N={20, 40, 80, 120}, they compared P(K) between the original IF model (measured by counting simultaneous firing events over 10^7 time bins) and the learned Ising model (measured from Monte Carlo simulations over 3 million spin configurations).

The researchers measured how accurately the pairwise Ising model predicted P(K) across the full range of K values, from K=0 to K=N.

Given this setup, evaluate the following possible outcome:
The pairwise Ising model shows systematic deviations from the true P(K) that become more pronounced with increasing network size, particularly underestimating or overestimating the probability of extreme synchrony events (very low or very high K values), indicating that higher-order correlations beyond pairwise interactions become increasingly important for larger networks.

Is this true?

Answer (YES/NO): YES